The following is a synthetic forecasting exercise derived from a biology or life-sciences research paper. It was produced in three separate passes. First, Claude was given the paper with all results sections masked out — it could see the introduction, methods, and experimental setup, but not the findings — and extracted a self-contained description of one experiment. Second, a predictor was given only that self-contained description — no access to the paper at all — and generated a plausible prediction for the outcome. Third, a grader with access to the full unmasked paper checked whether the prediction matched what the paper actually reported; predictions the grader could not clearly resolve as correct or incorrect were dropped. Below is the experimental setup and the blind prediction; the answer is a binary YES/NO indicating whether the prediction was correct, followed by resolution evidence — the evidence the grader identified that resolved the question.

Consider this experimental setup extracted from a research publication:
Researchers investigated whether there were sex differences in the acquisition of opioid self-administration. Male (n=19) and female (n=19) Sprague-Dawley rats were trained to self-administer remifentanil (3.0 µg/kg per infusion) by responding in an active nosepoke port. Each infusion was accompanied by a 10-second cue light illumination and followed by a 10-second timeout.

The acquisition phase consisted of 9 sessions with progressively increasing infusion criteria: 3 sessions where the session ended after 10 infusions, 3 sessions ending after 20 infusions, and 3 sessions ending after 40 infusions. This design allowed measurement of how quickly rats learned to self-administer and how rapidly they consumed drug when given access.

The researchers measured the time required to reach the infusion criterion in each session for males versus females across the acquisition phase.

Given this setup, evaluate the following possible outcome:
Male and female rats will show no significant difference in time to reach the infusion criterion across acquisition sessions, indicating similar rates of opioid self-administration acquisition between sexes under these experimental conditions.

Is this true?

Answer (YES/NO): NO